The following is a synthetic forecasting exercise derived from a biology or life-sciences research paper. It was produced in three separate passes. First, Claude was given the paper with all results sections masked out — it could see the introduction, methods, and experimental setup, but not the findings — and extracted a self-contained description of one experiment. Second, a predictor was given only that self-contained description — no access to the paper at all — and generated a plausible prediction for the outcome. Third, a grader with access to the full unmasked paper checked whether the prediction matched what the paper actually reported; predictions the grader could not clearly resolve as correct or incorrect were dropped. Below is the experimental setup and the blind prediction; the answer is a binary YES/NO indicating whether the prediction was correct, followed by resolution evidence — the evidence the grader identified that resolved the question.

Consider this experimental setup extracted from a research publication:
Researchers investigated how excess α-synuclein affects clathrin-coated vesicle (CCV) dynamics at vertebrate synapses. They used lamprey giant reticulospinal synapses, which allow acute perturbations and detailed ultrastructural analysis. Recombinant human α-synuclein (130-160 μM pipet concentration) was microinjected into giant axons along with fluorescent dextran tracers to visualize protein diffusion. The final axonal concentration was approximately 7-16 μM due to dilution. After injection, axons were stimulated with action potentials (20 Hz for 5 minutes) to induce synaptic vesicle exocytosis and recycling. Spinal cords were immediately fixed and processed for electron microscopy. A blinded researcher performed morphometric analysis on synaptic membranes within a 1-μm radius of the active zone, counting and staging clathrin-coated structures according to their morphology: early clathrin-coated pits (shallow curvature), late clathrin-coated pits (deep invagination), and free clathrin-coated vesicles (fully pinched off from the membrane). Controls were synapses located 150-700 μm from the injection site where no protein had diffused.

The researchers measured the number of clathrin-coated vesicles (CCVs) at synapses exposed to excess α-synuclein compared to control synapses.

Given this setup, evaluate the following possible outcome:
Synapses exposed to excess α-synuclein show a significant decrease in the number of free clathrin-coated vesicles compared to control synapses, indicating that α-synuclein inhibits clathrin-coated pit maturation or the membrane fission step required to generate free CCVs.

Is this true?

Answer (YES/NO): NO